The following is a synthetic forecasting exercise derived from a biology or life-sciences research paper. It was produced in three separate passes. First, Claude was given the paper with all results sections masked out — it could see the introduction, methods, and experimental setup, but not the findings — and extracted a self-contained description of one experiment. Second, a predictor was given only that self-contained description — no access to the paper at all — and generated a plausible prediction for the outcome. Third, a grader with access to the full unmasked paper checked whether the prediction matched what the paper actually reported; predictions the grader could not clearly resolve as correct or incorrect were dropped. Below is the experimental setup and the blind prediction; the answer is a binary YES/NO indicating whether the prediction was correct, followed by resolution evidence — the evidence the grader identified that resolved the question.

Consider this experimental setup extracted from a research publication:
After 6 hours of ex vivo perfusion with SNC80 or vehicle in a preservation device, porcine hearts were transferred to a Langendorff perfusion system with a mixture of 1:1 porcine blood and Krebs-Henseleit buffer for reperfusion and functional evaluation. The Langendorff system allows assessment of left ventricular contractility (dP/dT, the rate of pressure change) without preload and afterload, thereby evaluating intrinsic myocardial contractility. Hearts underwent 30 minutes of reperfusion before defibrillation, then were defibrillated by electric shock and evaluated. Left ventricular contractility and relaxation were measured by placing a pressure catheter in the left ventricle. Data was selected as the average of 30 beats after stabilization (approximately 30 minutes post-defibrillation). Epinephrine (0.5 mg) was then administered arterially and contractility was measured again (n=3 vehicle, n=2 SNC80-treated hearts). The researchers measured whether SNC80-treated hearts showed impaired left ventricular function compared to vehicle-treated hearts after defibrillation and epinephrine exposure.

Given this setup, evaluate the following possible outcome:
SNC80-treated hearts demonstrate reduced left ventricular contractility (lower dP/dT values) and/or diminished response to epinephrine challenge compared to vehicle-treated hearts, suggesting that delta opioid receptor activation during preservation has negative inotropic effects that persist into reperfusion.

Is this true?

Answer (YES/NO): NO